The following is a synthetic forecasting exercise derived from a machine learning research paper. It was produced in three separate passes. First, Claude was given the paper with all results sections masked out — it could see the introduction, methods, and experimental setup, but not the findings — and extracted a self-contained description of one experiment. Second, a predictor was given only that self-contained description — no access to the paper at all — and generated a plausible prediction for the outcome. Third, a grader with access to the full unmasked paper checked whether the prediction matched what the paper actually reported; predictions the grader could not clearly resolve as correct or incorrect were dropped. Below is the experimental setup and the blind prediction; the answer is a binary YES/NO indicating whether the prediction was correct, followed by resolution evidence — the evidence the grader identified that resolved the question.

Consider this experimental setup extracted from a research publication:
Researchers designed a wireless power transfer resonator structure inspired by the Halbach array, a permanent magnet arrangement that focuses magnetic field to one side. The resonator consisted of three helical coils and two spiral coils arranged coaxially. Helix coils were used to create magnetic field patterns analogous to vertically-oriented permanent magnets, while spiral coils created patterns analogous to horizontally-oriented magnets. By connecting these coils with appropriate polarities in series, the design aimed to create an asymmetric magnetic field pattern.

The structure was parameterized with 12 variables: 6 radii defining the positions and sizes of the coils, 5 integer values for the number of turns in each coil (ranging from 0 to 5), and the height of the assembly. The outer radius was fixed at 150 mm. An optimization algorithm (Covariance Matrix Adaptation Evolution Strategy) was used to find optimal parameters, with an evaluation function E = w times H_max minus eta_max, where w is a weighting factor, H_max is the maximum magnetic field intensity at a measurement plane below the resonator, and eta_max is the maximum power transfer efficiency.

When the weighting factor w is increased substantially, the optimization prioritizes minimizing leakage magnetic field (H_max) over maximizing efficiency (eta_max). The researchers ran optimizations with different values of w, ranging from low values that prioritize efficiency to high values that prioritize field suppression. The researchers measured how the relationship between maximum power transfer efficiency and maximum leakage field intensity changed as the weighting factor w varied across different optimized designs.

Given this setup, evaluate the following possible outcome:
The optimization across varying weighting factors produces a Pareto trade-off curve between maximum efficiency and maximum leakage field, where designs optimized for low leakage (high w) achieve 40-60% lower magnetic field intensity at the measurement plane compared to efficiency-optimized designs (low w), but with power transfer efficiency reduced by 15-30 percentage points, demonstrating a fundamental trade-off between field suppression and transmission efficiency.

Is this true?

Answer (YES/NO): NO